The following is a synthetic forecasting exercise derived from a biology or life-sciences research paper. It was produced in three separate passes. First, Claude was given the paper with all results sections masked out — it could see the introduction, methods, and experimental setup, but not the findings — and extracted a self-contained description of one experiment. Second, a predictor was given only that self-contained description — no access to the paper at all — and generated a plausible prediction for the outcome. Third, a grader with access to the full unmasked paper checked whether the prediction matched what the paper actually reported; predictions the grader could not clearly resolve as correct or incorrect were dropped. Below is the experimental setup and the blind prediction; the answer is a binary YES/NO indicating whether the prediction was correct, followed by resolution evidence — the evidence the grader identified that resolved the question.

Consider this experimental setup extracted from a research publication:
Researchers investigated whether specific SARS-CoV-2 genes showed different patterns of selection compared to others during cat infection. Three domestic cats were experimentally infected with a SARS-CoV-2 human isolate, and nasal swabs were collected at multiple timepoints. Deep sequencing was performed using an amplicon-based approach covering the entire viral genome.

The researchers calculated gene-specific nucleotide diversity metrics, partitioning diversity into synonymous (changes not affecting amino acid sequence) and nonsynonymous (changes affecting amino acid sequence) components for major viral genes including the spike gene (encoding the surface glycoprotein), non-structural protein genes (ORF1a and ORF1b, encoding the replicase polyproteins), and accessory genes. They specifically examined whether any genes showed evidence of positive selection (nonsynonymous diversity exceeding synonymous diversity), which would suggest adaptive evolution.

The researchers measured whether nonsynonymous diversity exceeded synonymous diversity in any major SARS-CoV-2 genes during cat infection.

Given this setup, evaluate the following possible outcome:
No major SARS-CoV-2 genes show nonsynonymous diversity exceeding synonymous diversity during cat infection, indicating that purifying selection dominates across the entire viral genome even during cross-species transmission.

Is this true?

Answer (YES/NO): NO